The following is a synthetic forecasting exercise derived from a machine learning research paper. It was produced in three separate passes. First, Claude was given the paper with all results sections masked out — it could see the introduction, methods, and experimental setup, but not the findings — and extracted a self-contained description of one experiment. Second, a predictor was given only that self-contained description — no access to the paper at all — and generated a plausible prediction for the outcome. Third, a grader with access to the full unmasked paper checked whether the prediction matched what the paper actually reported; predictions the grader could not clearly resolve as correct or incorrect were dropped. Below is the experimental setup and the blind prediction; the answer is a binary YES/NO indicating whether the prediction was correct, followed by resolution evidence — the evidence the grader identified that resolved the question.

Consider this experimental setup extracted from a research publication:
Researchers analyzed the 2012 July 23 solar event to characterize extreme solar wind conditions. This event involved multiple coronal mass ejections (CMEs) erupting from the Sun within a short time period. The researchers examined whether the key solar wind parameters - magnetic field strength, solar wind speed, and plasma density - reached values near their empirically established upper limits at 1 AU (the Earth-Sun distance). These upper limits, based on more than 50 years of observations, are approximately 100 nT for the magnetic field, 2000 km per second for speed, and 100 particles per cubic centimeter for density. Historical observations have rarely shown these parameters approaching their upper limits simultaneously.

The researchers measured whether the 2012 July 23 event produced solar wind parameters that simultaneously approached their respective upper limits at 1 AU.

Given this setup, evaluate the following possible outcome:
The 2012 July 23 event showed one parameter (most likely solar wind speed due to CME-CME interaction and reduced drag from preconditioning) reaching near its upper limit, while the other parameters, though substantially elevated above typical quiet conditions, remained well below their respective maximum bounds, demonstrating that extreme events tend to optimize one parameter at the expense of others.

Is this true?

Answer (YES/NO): NO